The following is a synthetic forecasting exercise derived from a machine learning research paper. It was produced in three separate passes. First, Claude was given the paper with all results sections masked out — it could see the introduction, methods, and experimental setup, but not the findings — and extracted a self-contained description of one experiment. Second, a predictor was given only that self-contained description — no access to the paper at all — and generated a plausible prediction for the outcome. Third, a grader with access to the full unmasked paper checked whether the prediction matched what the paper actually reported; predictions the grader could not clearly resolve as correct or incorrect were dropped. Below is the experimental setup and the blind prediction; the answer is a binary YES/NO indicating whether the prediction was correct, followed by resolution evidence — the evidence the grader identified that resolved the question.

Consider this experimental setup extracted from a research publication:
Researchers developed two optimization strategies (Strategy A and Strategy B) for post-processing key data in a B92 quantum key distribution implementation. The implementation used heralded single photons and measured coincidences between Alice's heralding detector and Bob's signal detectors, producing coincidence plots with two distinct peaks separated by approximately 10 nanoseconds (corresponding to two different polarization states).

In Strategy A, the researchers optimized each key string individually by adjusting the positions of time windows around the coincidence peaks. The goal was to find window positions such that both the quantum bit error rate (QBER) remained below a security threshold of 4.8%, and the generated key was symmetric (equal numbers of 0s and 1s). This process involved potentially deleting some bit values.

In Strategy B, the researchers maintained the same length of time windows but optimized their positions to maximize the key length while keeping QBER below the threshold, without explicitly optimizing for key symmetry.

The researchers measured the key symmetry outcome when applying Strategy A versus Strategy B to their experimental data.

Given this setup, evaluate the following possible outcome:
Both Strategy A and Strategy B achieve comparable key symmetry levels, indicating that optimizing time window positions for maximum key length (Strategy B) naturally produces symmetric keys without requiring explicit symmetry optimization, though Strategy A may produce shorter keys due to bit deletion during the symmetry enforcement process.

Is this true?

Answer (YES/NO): NO